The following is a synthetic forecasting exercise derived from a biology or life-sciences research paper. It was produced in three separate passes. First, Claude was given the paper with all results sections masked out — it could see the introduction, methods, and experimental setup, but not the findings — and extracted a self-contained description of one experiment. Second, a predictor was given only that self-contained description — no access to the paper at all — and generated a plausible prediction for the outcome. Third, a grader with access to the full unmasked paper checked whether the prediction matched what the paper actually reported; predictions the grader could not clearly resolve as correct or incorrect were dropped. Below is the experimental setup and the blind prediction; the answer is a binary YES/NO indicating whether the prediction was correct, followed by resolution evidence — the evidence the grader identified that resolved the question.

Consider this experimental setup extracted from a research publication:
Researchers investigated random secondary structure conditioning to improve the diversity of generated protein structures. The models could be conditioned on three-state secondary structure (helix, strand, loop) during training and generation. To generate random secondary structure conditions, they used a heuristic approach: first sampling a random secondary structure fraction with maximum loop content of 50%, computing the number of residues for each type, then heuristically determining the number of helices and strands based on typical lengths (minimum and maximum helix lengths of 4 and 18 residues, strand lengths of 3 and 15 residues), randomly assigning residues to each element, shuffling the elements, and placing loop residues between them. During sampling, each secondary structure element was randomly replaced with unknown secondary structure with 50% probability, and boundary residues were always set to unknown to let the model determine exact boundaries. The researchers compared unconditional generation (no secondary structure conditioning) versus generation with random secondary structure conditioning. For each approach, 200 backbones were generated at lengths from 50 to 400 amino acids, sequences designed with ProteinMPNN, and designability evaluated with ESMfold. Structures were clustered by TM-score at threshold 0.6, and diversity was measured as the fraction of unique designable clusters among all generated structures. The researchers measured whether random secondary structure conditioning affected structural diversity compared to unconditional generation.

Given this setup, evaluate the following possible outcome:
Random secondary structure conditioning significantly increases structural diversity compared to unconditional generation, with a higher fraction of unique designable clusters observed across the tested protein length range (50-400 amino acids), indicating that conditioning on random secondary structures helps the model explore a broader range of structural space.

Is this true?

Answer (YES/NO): YES